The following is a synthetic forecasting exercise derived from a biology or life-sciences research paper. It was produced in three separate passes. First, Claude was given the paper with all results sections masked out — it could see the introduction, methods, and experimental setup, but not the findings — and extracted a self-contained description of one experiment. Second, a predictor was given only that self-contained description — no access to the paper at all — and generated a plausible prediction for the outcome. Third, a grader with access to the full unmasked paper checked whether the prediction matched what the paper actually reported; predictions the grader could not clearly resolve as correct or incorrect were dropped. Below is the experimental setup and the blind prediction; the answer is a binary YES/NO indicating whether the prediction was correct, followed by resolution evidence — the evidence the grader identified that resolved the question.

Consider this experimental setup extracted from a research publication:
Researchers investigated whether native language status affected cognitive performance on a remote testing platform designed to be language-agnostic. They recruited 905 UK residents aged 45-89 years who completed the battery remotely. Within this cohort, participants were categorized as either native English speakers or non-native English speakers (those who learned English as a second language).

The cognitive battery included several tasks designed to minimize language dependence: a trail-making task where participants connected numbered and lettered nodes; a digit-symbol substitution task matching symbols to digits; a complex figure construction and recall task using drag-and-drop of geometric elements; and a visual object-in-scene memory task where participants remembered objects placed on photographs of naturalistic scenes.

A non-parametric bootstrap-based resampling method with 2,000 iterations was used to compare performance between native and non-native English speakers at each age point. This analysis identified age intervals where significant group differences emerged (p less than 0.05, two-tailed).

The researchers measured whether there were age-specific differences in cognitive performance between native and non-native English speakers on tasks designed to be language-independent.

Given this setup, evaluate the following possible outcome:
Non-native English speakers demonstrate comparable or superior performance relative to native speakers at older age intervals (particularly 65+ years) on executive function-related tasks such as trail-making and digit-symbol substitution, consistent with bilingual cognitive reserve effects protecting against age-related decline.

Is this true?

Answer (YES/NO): NO